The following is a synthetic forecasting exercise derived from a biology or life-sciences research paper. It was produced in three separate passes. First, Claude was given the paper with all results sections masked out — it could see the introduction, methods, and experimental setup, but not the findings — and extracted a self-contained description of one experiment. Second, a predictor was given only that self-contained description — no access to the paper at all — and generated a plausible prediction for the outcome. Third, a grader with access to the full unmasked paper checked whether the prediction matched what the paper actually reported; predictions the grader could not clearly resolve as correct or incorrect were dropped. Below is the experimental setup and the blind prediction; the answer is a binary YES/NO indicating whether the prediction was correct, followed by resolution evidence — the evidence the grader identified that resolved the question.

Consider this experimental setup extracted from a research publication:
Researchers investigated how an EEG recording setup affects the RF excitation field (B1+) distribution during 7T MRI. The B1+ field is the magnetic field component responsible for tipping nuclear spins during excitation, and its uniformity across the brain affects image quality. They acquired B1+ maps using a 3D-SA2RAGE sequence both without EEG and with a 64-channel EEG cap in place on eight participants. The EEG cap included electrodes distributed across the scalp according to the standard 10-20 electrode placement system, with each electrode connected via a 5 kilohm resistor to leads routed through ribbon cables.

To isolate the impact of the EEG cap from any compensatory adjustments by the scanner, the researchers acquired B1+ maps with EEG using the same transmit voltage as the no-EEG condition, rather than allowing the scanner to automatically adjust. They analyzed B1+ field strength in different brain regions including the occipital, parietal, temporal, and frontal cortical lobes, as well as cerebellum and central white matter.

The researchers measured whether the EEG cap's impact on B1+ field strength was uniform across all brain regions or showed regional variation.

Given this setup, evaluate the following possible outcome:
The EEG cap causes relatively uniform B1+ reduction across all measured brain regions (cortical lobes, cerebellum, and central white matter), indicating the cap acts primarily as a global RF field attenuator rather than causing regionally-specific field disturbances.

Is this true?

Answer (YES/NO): NO